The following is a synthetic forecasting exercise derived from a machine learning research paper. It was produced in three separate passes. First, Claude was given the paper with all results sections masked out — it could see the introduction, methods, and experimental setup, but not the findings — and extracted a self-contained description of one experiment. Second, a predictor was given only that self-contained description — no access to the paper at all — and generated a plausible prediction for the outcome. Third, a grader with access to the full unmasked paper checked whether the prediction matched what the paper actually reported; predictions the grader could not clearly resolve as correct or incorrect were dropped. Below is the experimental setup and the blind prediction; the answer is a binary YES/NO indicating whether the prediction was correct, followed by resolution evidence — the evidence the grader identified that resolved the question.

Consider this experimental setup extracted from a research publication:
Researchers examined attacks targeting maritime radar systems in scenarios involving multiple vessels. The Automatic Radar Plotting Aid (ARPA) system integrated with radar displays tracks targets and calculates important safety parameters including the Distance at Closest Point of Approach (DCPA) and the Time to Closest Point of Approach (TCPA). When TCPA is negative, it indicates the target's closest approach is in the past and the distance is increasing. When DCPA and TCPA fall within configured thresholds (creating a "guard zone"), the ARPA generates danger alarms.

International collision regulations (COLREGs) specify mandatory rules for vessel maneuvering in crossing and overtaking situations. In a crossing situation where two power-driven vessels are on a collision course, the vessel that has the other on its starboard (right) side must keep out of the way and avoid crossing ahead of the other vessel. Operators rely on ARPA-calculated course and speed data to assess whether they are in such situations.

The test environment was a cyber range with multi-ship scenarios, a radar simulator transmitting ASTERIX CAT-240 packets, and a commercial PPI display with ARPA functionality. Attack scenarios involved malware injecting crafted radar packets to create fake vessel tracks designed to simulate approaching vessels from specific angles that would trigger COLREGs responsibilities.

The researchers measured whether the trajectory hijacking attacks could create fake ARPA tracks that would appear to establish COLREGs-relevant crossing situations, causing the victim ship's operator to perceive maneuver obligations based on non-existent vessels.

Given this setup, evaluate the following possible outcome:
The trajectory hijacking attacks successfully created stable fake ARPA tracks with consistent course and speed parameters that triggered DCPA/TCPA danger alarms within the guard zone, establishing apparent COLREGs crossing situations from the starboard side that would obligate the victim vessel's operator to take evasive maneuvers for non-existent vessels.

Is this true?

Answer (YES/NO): NO